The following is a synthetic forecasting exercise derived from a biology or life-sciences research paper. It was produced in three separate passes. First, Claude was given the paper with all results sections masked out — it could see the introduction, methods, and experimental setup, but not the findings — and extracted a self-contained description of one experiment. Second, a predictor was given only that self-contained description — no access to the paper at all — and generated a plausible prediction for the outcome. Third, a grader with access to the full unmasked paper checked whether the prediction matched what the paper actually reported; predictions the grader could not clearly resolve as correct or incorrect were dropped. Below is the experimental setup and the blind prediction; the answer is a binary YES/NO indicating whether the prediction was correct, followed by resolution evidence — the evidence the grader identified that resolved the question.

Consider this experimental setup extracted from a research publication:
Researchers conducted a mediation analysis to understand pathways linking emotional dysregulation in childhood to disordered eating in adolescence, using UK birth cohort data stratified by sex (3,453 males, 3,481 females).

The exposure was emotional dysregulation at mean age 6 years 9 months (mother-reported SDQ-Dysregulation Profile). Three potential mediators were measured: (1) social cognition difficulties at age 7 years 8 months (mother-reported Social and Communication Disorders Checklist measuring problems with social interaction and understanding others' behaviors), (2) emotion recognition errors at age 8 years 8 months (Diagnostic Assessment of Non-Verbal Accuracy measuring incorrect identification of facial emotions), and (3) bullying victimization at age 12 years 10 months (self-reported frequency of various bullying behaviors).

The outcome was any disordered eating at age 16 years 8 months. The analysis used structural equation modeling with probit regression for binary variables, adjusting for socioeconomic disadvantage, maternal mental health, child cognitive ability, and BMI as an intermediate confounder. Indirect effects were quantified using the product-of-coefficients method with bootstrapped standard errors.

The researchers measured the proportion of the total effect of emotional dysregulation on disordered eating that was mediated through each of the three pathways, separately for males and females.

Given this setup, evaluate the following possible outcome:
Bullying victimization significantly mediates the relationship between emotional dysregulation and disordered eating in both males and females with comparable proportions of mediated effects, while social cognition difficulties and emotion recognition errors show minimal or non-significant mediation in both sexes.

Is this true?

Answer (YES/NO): NO